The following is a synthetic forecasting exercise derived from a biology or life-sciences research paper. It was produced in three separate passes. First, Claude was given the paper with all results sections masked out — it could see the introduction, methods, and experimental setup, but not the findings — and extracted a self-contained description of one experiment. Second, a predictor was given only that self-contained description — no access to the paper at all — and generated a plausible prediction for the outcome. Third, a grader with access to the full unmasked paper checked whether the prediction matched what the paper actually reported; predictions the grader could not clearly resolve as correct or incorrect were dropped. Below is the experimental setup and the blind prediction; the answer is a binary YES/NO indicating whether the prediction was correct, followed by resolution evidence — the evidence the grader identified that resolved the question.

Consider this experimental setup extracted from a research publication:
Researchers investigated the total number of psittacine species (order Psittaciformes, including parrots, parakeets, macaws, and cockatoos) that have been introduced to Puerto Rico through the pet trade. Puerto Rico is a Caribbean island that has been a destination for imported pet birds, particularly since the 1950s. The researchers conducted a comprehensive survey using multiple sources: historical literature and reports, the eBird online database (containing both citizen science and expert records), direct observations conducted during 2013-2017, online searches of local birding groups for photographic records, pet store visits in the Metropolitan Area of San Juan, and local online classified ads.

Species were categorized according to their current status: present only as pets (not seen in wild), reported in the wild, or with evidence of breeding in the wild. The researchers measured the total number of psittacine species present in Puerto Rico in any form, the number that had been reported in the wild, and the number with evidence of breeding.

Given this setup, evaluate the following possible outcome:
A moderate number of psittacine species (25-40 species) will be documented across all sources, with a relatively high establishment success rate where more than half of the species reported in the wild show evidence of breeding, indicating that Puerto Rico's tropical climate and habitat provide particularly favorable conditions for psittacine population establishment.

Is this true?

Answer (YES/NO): NO